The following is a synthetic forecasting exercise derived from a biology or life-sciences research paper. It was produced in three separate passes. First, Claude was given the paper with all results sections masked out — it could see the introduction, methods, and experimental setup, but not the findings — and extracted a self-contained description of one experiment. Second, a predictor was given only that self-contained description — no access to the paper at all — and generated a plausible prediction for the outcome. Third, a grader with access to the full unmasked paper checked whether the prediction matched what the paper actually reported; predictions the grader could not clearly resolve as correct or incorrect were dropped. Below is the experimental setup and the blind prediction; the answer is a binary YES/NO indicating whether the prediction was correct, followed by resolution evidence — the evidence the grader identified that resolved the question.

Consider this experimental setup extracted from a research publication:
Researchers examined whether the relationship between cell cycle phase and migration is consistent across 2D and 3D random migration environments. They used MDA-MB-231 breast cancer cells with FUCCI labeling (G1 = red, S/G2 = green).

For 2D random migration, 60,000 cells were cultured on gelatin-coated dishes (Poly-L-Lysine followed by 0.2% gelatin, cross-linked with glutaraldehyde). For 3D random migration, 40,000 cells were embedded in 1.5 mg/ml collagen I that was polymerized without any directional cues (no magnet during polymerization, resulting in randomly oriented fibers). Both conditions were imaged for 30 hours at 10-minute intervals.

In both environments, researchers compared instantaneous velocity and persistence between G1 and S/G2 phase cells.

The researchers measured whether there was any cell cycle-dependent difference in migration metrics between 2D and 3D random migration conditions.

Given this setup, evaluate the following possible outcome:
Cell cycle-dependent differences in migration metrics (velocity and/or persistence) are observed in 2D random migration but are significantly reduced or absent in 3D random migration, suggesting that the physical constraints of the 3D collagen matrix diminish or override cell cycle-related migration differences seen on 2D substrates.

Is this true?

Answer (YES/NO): NO